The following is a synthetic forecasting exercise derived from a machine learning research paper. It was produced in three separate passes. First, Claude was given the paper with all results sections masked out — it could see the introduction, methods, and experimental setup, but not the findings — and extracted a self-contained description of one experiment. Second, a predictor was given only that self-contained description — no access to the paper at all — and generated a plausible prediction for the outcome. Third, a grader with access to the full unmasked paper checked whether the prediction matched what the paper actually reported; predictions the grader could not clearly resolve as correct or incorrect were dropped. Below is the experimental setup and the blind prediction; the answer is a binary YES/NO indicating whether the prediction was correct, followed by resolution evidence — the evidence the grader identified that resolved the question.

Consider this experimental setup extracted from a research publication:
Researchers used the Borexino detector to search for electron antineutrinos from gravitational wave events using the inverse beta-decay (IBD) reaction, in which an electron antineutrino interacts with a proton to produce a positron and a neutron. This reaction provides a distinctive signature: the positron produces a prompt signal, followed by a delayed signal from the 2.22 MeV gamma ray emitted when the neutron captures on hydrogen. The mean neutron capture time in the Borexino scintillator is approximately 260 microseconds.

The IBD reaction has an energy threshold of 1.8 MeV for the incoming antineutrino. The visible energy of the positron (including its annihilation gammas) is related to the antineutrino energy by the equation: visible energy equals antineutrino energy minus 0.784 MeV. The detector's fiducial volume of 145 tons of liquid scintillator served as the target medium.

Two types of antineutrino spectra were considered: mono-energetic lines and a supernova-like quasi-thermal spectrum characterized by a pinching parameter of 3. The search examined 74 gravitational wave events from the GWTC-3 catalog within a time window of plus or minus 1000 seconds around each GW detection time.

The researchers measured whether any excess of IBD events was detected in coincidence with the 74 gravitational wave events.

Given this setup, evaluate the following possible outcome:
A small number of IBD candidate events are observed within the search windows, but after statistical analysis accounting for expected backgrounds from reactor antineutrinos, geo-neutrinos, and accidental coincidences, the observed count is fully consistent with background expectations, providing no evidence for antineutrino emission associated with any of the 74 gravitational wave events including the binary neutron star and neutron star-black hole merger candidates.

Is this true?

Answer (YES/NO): NO